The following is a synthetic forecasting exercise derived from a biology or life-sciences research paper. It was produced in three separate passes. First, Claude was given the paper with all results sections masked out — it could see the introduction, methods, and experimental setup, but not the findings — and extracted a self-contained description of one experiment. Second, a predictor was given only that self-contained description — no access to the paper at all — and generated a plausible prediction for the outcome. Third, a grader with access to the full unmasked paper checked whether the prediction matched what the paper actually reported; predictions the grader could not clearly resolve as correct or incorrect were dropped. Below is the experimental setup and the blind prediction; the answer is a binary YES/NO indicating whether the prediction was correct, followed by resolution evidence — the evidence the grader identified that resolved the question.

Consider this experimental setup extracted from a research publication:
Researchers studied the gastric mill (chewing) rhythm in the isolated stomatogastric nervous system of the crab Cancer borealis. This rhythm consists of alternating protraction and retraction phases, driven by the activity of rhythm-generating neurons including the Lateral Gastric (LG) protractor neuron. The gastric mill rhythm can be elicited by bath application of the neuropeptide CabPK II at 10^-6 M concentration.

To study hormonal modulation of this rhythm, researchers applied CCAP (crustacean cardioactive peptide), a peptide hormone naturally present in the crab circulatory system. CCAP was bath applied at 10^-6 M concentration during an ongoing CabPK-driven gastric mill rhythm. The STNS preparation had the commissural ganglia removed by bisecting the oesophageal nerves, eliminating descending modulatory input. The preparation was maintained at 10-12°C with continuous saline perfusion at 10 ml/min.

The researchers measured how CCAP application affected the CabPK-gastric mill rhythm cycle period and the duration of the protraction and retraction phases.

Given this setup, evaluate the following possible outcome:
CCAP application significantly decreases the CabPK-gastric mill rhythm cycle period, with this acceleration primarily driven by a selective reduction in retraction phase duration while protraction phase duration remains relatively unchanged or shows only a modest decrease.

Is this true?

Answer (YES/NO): YES